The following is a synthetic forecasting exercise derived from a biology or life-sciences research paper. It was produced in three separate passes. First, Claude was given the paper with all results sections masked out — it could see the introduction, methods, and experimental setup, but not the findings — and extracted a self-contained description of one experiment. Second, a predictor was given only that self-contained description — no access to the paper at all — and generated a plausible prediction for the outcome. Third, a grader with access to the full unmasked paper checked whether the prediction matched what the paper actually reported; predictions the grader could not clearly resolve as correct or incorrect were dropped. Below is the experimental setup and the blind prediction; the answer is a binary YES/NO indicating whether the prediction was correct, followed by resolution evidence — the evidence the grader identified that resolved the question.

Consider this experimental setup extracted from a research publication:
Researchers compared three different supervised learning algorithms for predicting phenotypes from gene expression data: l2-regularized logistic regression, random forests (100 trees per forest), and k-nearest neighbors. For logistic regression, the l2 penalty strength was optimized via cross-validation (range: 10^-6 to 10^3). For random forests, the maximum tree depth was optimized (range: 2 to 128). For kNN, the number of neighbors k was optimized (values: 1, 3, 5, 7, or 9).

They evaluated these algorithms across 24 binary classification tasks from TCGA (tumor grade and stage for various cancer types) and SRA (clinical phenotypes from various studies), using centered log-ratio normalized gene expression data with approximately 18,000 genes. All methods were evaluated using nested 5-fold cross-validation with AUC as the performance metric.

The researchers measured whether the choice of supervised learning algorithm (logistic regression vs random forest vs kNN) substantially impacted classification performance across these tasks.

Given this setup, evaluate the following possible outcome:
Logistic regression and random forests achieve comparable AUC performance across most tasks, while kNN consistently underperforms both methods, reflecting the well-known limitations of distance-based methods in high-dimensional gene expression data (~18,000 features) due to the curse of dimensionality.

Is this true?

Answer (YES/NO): NO